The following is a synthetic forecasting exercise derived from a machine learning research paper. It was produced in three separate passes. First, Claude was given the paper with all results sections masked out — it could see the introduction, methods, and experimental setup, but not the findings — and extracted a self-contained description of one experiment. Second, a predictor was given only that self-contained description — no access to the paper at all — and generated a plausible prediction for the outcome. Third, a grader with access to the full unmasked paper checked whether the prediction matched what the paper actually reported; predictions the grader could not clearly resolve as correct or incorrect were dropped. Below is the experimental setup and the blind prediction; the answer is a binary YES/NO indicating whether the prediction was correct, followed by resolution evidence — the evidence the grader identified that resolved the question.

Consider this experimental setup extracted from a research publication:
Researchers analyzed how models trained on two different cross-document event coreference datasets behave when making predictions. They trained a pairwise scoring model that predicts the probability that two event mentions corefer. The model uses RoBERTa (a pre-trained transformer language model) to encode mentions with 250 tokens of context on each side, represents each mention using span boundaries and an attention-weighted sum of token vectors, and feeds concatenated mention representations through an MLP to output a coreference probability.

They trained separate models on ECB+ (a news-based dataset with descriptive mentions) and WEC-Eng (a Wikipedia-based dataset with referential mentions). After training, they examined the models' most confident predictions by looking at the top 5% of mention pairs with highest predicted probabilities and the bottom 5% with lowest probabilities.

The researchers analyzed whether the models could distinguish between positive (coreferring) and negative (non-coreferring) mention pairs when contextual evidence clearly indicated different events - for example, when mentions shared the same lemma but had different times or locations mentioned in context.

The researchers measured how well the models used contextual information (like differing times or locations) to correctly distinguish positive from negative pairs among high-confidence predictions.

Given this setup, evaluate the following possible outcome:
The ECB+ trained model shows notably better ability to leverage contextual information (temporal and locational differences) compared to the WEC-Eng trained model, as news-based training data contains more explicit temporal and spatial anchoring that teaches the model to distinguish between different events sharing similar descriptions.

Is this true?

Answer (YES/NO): NO